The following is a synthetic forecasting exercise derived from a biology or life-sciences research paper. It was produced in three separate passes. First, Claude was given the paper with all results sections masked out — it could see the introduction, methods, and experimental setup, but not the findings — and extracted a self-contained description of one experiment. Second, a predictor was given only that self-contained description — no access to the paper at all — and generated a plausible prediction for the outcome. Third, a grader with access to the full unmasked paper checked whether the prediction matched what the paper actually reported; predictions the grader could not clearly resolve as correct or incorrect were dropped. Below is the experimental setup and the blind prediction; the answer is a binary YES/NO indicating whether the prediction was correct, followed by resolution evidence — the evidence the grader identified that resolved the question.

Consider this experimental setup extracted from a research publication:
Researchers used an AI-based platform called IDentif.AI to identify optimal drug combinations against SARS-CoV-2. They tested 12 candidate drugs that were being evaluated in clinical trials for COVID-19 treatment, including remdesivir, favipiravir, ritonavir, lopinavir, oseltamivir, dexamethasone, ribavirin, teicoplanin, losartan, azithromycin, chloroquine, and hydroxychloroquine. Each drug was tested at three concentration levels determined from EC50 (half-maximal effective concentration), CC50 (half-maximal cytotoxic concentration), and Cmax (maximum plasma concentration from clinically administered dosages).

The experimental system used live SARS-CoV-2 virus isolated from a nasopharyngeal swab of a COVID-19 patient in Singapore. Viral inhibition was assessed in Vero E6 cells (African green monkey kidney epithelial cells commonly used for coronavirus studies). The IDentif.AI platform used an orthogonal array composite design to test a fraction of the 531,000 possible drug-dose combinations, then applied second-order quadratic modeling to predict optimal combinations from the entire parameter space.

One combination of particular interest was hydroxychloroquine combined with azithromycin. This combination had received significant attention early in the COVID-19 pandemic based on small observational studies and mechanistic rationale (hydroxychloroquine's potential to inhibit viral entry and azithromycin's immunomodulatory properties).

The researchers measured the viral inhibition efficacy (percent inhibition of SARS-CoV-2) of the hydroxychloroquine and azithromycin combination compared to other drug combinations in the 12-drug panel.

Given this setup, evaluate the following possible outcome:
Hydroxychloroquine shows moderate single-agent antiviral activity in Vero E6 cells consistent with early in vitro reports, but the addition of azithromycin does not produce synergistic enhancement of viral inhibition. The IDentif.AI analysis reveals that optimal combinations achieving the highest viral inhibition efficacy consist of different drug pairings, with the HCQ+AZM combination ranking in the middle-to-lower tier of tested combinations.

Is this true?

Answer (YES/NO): NO